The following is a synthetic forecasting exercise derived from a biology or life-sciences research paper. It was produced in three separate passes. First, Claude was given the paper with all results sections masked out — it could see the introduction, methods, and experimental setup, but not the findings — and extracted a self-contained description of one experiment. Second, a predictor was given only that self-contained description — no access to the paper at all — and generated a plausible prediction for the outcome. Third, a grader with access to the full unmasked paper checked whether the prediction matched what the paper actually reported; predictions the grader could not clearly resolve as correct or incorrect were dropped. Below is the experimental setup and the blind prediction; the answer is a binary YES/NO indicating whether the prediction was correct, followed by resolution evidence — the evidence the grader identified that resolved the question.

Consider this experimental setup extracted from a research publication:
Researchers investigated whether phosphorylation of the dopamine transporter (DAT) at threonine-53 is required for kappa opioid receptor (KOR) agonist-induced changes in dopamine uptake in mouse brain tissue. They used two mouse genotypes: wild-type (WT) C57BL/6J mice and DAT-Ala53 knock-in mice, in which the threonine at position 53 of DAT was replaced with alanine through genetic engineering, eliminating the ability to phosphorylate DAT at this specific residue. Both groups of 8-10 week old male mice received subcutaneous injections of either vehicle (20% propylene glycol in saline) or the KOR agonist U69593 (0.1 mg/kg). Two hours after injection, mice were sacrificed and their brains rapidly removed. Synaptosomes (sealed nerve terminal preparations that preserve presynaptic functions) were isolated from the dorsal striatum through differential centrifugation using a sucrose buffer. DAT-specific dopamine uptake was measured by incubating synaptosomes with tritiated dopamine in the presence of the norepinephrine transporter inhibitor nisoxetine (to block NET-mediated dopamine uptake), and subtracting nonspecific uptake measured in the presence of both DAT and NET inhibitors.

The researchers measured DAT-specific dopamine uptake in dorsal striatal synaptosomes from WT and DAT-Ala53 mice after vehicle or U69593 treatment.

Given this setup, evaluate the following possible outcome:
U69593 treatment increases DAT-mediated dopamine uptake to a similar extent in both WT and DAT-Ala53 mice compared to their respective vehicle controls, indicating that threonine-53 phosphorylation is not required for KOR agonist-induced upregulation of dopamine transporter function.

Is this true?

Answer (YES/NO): NO